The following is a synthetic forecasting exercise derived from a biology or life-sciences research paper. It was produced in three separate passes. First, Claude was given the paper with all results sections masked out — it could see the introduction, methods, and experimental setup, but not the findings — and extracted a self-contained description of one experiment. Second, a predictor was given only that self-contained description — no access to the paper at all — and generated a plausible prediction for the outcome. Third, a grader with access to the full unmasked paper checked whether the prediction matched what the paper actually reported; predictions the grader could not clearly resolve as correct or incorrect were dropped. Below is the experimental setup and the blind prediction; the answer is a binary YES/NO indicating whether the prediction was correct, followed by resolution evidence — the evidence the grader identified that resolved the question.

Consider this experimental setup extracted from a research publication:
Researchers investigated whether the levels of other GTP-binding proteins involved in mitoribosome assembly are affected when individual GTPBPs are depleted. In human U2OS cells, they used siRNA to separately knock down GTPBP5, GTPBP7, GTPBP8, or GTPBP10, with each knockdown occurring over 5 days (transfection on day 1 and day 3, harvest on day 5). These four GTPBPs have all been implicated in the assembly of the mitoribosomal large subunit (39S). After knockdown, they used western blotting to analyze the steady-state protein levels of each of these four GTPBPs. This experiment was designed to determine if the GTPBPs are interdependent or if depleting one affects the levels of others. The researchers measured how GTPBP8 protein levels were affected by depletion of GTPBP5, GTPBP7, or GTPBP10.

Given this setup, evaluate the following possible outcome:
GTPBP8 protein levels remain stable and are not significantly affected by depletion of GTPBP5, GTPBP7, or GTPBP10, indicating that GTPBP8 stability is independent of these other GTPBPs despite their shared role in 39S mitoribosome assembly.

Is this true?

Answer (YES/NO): NO